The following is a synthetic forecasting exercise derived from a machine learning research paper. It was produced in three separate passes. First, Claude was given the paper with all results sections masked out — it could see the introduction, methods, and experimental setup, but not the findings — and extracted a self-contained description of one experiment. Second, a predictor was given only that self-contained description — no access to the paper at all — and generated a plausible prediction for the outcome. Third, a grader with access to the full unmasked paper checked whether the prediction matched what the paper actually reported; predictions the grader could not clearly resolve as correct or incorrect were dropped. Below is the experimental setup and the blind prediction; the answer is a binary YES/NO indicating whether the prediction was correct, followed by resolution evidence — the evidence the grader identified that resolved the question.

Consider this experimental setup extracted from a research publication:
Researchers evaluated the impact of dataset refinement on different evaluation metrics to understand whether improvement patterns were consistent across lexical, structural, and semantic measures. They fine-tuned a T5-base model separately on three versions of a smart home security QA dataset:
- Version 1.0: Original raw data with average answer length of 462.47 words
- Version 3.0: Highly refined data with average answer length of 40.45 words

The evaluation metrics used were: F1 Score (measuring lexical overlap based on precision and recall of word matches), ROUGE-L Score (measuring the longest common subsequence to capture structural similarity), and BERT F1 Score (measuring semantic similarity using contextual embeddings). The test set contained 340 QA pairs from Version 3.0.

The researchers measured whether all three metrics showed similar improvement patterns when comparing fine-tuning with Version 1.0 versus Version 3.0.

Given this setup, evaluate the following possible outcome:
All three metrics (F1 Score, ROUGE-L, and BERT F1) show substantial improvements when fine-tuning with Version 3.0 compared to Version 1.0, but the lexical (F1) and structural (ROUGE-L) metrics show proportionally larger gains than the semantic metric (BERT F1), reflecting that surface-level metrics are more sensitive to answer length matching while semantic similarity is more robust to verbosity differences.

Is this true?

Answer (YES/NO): NO